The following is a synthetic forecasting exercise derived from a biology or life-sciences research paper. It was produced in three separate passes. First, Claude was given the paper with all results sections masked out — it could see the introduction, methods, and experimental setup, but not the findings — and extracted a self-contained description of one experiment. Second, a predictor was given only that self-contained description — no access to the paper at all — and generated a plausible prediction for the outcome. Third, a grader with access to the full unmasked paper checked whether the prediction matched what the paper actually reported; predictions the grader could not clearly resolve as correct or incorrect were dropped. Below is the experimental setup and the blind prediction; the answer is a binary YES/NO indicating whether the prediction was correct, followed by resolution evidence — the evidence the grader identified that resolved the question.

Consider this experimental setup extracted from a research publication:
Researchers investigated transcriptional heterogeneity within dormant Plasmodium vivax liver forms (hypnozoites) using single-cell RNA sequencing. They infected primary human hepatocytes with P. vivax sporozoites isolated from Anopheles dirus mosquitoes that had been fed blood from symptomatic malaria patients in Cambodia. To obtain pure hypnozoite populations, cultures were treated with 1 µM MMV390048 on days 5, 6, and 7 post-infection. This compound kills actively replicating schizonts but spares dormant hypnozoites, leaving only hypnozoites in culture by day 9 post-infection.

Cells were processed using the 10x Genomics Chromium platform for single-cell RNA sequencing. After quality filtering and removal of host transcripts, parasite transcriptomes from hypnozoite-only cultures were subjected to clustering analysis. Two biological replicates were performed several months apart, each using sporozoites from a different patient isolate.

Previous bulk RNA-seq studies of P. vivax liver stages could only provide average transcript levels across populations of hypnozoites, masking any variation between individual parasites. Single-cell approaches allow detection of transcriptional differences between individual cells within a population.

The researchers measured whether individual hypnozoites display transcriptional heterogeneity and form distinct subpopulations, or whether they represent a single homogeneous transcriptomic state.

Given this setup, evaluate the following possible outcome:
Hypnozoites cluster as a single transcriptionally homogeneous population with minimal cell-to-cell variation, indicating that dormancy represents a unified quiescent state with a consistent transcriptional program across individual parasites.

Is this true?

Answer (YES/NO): NO